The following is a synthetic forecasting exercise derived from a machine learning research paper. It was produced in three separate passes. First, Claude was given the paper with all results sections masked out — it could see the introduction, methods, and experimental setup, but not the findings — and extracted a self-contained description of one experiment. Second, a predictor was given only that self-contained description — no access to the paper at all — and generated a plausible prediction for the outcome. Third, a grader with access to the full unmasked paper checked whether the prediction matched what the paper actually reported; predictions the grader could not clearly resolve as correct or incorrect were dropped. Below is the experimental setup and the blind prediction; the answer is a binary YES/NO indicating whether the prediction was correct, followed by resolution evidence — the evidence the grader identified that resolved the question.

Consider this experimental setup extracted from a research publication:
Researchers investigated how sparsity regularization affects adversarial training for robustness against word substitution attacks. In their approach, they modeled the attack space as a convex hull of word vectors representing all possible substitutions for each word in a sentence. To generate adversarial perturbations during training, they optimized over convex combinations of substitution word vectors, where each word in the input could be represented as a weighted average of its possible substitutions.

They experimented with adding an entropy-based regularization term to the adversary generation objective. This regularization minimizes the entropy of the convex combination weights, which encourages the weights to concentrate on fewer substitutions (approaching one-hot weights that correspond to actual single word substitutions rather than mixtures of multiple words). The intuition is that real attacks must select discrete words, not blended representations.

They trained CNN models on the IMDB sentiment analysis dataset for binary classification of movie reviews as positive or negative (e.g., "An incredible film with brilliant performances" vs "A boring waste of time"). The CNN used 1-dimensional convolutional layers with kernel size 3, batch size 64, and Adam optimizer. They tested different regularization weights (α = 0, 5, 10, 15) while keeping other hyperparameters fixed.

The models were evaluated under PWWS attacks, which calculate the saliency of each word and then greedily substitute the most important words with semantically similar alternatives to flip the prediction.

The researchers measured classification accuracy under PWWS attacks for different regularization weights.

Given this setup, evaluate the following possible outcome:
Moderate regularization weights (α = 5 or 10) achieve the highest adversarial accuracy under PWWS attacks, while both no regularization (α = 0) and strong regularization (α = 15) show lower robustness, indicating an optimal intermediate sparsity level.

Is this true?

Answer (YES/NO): NO